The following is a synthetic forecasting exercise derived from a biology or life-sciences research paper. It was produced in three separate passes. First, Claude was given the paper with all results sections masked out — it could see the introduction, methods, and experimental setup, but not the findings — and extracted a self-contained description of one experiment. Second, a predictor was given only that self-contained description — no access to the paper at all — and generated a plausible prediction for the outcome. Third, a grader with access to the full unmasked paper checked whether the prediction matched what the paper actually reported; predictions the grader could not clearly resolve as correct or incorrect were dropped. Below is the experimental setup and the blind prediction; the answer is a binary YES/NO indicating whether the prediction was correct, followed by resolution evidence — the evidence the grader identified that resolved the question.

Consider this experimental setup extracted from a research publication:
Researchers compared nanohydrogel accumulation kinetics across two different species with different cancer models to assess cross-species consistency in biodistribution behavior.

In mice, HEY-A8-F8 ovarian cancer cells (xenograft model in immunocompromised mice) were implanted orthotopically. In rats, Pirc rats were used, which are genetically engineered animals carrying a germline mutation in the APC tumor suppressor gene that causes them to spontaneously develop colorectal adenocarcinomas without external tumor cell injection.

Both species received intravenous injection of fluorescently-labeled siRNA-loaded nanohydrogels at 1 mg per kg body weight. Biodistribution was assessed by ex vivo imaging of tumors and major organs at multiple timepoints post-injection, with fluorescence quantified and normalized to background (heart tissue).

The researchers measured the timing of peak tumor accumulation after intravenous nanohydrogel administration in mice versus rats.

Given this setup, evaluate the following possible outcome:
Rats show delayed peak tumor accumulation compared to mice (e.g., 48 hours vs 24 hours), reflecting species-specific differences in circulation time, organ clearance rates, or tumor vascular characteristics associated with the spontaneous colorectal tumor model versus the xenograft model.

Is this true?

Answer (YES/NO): YES